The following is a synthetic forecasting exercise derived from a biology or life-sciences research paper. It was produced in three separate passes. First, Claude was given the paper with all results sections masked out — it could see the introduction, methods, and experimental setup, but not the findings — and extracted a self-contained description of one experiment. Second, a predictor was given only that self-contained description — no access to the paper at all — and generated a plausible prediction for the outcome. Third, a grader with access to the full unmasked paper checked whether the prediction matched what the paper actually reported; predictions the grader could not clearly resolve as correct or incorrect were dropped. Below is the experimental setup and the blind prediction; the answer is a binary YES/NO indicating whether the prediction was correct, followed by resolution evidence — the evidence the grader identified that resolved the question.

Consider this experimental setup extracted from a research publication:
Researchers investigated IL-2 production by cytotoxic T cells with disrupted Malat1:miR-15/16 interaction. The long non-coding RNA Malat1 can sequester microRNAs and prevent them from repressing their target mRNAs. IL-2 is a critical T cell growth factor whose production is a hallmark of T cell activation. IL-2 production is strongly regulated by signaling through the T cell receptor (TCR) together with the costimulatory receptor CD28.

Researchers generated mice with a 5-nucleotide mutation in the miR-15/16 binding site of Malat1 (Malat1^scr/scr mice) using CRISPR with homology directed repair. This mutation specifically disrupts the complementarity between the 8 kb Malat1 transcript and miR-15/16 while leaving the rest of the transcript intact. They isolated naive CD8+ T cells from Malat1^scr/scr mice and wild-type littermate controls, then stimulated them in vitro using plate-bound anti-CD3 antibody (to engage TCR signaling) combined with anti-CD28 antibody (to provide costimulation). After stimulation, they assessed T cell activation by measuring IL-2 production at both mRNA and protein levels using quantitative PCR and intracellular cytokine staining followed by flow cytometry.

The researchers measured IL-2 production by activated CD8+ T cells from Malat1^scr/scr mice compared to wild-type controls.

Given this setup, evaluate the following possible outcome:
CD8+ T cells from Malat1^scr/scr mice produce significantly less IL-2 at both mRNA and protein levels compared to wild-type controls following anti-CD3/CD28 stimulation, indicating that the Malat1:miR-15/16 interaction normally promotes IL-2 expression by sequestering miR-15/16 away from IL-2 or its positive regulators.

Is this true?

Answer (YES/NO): NO